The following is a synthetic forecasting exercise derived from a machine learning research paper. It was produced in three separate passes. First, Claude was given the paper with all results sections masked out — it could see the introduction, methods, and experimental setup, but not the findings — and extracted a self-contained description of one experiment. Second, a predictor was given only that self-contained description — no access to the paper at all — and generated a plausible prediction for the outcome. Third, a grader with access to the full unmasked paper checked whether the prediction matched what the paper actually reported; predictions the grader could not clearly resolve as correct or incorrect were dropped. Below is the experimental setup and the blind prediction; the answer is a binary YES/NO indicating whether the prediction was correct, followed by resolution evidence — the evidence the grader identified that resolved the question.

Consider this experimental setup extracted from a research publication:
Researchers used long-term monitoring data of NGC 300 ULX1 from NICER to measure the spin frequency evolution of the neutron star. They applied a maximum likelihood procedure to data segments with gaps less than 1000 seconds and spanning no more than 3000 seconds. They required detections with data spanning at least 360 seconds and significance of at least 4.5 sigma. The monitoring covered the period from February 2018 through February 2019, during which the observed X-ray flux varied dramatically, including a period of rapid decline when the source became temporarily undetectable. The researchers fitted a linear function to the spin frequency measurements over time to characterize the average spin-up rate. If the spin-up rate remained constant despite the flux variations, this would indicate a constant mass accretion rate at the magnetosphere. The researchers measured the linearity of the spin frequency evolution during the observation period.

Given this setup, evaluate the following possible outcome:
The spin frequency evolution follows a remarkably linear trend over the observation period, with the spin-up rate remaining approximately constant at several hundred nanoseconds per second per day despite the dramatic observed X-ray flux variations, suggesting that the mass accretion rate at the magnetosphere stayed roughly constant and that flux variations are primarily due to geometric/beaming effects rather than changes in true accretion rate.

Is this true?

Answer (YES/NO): YES